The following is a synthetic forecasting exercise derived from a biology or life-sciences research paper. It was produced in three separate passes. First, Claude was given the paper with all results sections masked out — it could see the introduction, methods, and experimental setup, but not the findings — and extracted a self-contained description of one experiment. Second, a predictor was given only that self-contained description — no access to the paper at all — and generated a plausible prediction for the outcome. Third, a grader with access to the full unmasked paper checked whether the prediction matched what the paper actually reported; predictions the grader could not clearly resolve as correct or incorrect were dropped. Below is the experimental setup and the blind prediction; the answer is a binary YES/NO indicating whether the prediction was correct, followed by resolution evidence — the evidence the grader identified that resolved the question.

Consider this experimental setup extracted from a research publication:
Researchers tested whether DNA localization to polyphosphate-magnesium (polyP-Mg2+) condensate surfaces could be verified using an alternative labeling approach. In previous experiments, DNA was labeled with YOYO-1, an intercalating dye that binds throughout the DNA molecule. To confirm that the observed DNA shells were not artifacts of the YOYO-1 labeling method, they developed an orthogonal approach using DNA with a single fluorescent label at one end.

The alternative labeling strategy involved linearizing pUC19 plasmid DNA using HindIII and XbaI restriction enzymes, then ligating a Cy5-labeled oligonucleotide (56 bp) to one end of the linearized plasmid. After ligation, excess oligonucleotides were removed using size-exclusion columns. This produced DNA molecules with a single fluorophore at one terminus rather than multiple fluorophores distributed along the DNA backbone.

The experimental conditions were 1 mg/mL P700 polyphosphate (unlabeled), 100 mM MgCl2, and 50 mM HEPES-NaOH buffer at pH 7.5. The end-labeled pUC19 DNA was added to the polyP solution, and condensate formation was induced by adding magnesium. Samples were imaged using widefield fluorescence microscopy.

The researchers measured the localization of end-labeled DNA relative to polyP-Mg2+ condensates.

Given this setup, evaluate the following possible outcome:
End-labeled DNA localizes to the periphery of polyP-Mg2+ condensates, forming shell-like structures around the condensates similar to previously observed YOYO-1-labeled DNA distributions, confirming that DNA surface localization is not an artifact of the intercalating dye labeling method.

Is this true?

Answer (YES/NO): YES